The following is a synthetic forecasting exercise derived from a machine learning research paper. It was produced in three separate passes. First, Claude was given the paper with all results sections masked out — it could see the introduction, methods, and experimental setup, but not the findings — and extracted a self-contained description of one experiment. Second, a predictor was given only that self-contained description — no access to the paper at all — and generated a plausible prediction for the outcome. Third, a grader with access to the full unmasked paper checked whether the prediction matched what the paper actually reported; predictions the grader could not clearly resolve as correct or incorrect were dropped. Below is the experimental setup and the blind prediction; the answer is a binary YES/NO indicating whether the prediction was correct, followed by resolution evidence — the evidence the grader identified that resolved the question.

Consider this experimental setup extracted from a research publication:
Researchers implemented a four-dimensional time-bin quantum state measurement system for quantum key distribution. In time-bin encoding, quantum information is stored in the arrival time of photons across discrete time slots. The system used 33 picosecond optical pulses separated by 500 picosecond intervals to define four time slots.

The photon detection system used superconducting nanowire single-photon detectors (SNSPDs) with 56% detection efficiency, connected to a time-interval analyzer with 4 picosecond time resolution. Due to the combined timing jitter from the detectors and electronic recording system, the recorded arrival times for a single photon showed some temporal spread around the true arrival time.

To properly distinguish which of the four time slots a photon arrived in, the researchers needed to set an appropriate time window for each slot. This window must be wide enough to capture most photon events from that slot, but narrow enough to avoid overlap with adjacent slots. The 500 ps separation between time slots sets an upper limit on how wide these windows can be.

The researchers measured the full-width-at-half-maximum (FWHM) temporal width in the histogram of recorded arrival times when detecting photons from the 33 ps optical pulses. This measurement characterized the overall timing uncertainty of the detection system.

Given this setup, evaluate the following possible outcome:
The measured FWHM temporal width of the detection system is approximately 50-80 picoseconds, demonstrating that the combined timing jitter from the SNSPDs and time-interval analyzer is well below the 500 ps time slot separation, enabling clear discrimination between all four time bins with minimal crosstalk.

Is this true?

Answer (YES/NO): YES